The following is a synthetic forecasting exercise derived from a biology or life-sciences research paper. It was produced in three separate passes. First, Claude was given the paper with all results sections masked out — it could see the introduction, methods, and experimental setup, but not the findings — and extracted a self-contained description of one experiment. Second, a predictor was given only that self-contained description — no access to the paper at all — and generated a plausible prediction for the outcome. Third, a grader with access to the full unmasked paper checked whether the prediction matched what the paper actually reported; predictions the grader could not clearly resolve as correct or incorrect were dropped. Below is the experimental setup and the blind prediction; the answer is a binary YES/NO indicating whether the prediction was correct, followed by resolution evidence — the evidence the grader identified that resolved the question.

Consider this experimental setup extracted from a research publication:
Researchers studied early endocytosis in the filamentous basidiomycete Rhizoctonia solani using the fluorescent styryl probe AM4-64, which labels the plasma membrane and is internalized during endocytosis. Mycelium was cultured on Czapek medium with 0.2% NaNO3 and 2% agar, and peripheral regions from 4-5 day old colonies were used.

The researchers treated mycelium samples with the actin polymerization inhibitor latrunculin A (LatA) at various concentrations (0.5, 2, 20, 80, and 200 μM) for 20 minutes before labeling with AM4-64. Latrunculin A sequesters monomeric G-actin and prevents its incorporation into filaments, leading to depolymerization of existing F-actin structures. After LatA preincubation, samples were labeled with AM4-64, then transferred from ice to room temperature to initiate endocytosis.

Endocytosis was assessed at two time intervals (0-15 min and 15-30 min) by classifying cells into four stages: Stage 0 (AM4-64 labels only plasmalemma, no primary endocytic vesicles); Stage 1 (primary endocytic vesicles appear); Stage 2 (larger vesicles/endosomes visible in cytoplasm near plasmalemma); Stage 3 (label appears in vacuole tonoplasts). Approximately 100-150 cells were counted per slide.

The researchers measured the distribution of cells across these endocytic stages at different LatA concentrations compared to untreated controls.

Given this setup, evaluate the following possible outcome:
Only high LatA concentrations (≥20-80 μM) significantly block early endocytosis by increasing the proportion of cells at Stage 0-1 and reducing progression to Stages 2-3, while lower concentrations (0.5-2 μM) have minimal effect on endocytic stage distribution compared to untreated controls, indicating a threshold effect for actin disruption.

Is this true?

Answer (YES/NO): NO